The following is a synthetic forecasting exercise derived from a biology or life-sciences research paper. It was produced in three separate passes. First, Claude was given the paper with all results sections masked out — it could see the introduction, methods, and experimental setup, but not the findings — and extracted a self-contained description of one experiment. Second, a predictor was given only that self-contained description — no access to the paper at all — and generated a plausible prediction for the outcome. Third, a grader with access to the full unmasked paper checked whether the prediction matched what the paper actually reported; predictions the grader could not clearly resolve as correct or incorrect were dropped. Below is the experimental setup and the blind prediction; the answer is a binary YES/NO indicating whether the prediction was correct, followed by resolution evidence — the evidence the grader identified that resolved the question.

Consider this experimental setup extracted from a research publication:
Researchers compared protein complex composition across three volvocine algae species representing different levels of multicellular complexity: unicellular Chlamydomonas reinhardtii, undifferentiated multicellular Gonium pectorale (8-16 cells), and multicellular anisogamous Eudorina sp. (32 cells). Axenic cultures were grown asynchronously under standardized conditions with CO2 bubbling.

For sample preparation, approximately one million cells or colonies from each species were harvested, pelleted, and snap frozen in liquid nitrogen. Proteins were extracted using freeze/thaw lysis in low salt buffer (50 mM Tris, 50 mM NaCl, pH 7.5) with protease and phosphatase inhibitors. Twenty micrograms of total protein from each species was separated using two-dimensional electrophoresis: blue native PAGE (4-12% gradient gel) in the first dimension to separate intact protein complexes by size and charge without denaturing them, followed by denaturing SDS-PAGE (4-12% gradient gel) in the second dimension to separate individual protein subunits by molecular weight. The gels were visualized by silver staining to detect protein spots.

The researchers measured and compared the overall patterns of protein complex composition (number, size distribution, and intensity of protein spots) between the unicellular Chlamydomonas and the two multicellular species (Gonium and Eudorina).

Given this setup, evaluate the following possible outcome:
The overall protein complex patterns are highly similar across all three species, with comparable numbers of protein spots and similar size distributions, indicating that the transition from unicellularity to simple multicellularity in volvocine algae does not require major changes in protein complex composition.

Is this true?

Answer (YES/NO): NO